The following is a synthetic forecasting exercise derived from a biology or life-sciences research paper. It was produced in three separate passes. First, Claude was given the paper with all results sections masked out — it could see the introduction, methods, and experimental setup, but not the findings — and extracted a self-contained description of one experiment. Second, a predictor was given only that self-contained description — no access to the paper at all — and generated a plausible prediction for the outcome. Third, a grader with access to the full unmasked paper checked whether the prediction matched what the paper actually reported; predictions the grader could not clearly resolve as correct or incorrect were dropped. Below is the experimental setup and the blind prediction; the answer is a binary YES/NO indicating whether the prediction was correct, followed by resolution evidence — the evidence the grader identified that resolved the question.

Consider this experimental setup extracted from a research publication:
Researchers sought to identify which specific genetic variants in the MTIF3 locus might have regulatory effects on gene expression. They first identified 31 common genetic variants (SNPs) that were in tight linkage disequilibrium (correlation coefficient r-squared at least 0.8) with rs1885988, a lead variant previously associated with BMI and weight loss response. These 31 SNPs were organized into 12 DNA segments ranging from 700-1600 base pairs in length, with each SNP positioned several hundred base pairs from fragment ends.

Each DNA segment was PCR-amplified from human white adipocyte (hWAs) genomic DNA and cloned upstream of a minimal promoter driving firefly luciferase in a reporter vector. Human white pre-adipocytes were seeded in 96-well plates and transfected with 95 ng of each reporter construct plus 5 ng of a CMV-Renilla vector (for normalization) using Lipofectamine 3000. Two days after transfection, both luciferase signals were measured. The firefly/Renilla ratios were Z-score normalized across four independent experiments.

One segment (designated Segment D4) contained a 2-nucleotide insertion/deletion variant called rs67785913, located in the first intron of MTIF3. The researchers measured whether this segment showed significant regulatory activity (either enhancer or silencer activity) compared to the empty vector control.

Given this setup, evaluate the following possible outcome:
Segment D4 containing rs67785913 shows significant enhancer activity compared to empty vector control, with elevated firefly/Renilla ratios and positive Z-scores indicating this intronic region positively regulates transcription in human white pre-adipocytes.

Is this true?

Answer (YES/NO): YES